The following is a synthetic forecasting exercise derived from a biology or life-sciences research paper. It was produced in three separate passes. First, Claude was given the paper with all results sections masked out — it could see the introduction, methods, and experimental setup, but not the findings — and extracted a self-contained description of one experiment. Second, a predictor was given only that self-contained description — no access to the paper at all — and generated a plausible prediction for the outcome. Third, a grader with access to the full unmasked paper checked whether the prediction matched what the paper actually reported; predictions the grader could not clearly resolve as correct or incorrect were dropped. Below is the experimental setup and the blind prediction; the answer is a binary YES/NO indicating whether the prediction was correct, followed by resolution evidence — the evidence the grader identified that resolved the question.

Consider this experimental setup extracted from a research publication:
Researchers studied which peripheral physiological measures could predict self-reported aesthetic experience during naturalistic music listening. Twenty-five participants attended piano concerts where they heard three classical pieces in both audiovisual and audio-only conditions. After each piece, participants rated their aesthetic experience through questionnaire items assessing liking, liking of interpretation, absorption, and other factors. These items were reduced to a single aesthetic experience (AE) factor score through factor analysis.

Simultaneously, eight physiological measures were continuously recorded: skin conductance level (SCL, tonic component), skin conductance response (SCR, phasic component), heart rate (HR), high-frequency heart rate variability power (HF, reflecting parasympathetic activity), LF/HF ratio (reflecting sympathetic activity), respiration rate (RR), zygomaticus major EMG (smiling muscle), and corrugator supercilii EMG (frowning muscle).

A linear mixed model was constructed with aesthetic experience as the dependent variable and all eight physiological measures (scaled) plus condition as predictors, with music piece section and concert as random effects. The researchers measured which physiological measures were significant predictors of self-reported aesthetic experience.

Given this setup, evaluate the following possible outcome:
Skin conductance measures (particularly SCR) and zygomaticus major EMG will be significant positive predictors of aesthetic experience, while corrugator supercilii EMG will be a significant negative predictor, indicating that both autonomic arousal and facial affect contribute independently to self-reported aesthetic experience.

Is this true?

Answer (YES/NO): NO